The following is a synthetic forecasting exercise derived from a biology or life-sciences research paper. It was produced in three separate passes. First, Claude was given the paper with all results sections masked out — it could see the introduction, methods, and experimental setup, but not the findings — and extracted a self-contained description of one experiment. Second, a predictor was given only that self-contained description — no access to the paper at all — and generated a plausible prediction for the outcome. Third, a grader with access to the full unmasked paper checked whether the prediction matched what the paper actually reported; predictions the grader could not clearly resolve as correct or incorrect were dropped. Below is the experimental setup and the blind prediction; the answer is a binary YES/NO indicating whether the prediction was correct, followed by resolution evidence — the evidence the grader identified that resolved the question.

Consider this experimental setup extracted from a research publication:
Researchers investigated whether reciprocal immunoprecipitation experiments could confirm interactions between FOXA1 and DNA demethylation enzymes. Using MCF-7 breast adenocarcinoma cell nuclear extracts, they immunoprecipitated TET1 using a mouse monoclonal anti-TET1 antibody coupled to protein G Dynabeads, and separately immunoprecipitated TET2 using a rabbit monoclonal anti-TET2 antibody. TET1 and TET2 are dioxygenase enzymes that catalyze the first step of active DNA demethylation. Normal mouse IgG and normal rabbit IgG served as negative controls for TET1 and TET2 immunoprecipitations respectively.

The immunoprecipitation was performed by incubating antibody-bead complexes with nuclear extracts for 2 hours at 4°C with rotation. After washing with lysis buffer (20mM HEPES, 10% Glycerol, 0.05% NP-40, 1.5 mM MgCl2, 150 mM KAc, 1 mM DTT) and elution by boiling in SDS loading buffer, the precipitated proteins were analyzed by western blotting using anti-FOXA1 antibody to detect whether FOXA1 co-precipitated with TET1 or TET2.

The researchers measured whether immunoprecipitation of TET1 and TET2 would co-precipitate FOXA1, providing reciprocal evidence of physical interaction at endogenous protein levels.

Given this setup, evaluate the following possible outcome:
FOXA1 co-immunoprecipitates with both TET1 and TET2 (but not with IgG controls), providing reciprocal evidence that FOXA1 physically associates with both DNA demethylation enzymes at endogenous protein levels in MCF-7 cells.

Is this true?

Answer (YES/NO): NO